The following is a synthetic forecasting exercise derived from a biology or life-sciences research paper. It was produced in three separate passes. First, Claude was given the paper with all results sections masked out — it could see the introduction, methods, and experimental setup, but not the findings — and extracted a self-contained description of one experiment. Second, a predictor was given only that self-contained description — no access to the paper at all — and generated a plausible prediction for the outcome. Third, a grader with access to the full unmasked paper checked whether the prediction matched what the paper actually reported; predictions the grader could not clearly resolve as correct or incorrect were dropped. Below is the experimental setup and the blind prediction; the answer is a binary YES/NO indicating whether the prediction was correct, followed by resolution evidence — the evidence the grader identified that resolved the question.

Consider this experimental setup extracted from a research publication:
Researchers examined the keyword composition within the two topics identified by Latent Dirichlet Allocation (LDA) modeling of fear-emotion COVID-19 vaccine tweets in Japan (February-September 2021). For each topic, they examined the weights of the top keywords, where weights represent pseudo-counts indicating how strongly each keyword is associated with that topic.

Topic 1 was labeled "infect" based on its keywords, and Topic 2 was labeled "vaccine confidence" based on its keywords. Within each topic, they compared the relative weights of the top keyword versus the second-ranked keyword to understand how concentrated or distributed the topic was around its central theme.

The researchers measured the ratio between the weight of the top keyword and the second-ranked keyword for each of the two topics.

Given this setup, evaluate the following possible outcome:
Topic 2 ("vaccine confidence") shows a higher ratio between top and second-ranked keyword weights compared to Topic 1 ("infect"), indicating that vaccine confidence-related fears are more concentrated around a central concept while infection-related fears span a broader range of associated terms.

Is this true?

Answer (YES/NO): NO